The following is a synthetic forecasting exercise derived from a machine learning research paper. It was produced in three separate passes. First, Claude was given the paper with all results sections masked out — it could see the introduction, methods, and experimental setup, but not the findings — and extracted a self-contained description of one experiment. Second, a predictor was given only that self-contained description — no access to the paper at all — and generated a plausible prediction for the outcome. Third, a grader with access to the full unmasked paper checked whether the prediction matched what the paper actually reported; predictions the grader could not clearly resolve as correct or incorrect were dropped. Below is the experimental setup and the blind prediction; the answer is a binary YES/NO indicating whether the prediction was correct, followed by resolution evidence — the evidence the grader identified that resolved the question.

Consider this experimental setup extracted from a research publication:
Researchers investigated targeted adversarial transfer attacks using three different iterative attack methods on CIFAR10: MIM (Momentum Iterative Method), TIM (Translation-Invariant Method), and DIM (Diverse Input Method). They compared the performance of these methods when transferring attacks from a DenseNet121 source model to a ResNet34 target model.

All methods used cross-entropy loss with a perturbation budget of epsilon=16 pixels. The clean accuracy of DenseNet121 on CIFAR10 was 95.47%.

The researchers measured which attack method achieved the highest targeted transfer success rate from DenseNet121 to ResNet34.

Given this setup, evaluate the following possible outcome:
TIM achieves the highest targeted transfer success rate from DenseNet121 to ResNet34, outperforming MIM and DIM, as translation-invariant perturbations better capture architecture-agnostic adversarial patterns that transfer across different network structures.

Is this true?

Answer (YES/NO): NO